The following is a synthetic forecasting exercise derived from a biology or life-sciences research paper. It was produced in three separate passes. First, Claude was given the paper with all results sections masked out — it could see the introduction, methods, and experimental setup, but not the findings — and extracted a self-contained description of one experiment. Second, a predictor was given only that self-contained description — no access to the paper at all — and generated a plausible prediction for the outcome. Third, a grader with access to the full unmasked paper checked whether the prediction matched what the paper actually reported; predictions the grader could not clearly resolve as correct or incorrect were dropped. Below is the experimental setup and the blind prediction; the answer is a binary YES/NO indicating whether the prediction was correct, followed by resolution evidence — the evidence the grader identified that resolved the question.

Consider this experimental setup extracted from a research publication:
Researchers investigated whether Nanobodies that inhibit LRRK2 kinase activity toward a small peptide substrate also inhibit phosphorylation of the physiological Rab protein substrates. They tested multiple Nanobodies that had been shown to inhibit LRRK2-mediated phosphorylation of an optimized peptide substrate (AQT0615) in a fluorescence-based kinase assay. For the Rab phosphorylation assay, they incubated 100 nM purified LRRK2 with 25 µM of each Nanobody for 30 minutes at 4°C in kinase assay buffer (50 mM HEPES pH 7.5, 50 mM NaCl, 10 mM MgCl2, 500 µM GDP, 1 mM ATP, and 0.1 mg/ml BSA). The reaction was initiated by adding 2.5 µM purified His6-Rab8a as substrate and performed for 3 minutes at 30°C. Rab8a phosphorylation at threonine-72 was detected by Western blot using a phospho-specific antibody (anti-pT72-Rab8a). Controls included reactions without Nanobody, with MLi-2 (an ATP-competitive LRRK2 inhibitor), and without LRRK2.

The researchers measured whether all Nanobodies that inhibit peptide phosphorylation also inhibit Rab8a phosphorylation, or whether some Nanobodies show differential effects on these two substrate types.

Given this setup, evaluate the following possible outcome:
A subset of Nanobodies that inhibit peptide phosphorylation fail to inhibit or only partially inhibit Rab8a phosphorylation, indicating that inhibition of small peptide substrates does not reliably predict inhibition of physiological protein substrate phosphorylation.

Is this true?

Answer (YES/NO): NO